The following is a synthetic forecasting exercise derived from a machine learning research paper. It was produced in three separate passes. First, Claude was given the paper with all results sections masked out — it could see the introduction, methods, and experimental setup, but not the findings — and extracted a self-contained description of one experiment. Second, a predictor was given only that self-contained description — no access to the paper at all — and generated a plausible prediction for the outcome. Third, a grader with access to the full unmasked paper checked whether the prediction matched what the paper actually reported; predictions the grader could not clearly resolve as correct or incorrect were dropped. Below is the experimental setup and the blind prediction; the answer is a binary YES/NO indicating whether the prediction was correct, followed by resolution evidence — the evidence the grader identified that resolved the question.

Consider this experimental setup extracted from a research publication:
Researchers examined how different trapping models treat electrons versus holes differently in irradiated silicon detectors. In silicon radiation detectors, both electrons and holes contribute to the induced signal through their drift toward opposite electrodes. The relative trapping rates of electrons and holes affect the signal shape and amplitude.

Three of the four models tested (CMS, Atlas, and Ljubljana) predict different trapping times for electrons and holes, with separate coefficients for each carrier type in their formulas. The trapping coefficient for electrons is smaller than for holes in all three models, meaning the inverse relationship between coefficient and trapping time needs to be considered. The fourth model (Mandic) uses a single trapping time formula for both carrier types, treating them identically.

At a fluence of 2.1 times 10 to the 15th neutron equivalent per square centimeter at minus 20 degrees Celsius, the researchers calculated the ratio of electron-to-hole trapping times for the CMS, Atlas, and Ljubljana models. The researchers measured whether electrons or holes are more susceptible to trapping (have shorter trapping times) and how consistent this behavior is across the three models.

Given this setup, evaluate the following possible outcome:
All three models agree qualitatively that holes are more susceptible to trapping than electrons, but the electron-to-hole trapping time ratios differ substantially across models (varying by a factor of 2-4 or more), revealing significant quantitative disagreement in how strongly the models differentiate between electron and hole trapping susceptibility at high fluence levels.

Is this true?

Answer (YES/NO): NO